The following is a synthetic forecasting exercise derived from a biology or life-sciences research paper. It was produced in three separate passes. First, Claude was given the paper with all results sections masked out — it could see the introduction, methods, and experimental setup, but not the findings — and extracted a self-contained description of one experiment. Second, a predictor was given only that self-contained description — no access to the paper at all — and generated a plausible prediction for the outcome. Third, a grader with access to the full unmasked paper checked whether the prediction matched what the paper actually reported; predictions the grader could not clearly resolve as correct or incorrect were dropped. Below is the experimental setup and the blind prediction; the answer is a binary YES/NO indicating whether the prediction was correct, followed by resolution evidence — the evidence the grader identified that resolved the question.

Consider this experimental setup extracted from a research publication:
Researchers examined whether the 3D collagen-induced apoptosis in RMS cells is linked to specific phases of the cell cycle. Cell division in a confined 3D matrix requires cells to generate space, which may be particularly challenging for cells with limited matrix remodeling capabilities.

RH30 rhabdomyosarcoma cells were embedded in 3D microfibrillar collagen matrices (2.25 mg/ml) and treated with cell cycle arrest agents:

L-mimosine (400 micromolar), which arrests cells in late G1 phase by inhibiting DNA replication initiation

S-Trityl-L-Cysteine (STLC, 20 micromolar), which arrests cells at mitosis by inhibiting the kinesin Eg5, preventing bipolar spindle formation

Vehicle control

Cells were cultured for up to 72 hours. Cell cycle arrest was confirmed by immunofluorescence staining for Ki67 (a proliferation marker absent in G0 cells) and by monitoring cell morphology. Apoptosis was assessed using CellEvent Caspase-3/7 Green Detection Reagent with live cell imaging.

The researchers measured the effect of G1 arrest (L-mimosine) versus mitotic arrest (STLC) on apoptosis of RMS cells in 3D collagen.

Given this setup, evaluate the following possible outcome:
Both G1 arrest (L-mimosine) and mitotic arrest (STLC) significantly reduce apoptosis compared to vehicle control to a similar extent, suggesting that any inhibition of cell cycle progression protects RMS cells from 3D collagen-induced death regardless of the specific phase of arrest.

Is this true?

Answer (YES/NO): NO